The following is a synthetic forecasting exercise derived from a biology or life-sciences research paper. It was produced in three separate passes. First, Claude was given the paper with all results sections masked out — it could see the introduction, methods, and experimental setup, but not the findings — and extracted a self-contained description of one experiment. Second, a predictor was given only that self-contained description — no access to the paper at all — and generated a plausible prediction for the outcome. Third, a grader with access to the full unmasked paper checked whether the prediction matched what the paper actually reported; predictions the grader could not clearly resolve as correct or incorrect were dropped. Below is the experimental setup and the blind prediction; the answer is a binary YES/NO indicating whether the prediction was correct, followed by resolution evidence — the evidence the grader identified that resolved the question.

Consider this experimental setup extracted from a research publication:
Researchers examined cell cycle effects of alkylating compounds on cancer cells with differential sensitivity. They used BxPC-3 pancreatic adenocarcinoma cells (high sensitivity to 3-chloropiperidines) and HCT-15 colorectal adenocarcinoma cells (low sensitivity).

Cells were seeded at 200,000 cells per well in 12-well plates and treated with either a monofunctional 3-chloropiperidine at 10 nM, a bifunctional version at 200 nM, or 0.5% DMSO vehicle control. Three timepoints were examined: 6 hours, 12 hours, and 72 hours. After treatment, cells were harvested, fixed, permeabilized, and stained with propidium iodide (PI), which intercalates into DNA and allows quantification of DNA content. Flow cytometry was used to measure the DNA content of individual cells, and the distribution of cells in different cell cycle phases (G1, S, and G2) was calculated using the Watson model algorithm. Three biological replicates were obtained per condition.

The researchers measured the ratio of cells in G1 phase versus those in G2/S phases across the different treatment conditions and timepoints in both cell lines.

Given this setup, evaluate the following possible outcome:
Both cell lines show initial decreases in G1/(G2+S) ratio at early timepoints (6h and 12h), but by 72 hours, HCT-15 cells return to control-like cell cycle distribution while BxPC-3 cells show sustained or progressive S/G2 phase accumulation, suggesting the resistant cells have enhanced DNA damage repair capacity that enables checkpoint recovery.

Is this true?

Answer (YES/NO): NO